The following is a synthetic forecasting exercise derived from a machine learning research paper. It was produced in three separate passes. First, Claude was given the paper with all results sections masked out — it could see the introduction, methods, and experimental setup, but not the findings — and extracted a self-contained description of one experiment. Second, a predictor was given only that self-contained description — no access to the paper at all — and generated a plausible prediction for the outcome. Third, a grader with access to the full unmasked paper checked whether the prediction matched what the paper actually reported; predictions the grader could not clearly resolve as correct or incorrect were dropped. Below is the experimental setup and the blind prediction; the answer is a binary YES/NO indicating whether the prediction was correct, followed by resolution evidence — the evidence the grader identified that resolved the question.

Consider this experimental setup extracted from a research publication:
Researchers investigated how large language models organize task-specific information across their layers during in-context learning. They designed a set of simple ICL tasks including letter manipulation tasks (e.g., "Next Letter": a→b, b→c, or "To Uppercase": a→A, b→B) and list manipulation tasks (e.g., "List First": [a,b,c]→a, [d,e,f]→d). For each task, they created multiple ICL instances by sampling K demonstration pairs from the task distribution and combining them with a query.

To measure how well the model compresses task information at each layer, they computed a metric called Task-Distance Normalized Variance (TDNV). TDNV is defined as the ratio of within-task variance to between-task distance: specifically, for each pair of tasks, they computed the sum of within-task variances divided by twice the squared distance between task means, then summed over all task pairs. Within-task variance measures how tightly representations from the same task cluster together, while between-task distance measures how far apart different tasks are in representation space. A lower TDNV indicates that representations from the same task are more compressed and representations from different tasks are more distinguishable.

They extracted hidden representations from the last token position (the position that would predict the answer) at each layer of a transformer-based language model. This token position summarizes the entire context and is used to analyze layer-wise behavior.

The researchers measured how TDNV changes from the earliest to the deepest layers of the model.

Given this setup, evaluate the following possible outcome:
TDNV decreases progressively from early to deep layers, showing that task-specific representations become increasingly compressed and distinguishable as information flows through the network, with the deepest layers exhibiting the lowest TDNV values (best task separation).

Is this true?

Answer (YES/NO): NO